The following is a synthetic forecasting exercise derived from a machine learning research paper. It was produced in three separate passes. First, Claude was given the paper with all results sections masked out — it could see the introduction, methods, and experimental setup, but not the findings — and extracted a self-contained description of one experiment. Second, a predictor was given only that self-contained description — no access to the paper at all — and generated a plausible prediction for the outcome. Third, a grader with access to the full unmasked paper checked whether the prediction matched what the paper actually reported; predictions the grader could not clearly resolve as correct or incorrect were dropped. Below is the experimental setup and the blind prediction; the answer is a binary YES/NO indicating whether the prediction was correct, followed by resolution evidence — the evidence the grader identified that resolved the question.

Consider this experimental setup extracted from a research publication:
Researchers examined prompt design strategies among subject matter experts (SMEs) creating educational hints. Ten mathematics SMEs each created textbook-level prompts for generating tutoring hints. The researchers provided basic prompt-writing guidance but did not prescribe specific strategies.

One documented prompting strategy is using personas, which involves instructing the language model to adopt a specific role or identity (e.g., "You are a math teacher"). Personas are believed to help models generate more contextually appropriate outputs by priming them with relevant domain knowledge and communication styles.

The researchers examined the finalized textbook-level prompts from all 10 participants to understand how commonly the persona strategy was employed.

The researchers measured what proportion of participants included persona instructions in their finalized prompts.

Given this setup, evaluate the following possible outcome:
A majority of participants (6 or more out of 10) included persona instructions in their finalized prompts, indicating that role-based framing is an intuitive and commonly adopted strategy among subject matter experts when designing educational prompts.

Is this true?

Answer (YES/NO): YES